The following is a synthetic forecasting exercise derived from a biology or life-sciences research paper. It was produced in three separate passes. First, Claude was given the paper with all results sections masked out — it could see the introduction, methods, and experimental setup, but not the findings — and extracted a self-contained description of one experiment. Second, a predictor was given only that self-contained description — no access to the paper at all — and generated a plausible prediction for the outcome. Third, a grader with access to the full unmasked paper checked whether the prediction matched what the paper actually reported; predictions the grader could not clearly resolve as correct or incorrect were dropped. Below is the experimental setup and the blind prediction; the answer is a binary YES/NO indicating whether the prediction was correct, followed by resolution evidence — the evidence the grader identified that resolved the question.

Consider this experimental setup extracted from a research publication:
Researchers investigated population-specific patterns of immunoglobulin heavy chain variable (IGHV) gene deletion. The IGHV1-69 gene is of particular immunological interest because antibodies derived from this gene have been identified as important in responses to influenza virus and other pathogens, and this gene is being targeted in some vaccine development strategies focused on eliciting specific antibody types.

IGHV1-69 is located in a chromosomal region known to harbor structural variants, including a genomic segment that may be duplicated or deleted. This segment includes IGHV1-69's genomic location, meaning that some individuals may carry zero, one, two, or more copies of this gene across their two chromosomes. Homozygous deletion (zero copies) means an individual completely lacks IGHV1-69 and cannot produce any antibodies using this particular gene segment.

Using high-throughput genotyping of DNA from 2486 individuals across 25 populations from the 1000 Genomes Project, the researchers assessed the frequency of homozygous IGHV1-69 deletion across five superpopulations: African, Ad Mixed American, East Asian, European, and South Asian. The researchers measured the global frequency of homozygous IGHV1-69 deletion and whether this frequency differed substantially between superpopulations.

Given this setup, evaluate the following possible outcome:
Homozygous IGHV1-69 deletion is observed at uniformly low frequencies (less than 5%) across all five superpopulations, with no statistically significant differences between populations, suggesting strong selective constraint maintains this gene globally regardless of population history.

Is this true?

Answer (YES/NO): NO